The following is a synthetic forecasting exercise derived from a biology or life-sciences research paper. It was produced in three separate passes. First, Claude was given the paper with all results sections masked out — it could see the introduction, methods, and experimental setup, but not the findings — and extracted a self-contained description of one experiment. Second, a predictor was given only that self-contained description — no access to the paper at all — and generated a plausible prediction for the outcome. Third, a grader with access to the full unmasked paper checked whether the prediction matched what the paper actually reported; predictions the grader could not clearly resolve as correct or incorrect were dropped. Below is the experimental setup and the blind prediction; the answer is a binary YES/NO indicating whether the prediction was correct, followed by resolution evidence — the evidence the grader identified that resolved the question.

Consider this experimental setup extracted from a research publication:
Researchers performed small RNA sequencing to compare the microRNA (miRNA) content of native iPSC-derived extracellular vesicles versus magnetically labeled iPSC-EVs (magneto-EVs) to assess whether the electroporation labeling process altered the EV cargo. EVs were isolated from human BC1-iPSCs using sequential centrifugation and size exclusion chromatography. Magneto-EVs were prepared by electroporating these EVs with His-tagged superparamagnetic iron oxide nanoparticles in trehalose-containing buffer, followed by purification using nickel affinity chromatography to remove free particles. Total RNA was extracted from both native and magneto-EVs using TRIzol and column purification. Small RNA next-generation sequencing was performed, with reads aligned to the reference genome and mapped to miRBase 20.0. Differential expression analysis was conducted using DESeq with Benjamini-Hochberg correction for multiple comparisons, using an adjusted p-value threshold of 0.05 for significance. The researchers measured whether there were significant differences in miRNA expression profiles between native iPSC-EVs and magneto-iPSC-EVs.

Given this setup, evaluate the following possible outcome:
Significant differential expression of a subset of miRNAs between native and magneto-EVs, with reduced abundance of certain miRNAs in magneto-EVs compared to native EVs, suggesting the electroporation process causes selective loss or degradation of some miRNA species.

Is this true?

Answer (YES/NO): NO